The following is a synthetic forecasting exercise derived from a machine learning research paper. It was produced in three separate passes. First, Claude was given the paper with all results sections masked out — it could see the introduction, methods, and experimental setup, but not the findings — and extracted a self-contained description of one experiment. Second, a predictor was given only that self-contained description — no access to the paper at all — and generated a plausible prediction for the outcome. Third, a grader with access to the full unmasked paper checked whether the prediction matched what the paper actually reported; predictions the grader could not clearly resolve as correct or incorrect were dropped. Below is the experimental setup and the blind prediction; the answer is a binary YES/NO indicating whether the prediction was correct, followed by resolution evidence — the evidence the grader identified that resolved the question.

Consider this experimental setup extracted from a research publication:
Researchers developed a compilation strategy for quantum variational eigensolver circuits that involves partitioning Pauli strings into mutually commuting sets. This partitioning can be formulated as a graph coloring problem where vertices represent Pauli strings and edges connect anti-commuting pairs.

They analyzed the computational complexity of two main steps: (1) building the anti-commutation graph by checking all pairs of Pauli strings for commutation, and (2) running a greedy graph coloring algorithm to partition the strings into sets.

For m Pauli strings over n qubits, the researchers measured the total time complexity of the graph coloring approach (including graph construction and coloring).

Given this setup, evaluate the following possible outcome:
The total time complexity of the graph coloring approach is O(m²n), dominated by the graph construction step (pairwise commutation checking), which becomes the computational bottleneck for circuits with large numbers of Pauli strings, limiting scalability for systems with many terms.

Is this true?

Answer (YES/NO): NO